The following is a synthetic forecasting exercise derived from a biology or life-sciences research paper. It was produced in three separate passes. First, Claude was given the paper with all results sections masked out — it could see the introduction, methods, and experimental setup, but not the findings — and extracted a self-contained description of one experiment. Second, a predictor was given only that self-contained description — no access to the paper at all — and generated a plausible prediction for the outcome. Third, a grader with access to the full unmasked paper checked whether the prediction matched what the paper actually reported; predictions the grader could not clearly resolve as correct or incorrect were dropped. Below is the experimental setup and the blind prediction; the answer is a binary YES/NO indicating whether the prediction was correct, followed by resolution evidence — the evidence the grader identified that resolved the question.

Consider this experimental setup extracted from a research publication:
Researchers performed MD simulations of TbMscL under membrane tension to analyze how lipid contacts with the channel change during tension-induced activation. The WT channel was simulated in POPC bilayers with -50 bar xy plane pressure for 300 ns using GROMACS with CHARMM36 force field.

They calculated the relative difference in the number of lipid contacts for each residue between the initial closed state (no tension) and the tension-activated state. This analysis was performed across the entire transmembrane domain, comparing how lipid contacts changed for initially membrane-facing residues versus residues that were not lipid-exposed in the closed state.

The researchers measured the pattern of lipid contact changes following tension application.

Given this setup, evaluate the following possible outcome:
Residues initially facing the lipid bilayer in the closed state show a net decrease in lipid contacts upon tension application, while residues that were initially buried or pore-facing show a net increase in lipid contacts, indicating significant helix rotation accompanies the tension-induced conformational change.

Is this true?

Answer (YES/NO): YES